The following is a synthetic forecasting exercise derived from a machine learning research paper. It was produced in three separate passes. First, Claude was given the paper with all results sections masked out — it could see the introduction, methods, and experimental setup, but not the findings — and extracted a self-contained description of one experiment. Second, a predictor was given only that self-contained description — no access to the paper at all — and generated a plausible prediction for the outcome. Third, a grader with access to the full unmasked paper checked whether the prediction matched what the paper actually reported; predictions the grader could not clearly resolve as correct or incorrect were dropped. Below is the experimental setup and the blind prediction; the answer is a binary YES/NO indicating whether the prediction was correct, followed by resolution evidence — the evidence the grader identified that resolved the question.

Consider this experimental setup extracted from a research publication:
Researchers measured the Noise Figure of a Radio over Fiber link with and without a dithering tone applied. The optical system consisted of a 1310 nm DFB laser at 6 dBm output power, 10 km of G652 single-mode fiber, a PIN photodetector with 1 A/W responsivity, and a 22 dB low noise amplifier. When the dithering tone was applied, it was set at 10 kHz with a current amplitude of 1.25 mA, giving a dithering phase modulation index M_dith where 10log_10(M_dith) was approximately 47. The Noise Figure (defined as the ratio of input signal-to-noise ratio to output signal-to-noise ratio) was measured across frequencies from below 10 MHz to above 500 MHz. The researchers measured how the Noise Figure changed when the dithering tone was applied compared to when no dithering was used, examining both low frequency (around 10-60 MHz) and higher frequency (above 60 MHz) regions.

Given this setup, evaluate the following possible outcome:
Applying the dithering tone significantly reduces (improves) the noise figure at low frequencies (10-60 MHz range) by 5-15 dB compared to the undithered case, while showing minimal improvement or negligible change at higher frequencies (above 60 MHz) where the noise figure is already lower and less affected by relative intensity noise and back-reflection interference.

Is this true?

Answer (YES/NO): NO